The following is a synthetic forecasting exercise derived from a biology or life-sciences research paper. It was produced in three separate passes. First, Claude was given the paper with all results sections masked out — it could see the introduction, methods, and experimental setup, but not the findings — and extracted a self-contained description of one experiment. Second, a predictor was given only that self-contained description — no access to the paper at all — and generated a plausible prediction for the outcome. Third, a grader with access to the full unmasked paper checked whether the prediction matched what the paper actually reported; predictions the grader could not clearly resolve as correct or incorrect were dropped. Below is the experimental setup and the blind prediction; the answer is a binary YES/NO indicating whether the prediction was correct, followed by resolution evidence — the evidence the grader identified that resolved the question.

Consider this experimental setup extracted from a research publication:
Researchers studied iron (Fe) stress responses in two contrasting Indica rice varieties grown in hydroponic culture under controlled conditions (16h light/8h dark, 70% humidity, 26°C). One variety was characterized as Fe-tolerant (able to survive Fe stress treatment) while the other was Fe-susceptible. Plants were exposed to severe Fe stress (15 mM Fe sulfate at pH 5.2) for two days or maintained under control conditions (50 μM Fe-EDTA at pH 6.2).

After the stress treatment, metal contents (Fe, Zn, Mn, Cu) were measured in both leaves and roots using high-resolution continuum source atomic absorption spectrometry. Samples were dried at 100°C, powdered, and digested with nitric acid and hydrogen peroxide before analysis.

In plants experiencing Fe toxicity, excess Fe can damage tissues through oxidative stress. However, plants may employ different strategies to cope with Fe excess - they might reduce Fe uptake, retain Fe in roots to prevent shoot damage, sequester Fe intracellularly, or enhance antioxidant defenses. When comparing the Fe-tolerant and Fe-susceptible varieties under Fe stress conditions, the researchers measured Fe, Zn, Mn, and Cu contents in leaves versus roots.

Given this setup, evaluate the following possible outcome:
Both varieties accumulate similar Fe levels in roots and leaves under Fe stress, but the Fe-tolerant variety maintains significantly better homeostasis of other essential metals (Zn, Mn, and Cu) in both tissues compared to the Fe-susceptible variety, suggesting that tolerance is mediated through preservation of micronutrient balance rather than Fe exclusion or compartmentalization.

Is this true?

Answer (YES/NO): NO